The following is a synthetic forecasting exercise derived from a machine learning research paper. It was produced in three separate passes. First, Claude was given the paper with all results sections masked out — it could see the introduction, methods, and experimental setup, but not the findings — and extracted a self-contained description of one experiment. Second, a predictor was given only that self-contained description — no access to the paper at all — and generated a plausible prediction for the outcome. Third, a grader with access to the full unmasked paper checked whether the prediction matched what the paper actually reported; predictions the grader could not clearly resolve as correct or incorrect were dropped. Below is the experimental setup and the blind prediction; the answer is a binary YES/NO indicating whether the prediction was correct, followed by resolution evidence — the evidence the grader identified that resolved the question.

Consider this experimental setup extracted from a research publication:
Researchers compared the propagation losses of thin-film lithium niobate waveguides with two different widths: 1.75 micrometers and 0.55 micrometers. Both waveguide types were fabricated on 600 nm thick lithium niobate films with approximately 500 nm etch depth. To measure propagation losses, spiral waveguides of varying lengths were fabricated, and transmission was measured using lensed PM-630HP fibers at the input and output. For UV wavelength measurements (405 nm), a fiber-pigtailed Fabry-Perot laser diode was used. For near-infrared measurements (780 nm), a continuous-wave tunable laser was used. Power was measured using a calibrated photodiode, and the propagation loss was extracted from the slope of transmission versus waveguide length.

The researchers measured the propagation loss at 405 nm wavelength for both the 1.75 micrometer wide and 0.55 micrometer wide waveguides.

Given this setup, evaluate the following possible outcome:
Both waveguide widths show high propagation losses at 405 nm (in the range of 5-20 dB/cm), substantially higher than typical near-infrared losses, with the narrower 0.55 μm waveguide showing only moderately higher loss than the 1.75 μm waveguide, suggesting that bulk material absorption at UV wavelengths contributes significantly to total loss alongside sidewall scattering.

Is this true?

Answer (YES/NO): NO